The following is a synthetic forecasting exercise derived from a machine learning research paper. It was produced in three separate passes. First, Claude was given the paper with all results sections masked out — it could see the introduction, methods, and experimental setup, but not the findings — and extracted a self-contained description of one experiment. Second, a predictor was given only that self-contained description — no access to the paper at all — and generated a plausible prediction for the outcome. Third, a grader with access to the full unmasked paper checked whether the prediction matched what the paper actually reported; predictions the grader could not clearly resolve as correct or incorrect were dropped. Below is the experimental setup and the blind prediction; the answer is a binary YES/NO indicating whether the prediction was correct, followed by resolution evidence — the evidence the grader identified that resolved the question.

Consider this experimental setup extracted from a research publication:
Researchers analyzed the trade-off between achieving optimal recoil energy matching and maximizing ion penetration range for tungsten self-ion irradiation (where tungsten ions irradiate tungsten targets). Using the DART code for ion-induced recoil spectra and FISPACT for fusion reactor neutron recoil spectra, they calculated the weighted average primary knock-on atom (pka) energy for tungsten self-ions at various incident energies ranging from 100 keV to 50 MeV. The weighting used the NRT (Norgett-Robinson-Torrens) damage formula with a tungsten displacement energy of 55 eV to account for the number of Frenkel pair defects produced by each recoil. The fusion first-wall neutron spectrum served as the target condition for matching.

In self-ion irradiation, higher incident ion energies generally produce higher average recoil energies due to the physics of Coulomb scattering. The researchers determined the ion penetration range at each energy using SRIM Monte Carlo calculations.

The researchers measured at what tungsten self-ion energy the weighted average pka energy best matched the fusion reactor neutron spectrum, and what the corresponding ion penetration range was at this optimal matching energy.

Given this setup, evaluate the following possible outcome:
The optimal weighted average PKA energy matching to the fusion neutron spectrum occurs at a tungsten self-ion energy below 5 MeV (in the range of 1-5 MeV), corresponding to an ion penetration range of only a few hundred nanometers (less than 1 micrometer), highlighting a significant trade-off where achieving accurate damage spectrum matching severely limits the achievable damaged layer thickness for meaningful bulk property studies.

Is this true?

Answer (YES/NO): NO